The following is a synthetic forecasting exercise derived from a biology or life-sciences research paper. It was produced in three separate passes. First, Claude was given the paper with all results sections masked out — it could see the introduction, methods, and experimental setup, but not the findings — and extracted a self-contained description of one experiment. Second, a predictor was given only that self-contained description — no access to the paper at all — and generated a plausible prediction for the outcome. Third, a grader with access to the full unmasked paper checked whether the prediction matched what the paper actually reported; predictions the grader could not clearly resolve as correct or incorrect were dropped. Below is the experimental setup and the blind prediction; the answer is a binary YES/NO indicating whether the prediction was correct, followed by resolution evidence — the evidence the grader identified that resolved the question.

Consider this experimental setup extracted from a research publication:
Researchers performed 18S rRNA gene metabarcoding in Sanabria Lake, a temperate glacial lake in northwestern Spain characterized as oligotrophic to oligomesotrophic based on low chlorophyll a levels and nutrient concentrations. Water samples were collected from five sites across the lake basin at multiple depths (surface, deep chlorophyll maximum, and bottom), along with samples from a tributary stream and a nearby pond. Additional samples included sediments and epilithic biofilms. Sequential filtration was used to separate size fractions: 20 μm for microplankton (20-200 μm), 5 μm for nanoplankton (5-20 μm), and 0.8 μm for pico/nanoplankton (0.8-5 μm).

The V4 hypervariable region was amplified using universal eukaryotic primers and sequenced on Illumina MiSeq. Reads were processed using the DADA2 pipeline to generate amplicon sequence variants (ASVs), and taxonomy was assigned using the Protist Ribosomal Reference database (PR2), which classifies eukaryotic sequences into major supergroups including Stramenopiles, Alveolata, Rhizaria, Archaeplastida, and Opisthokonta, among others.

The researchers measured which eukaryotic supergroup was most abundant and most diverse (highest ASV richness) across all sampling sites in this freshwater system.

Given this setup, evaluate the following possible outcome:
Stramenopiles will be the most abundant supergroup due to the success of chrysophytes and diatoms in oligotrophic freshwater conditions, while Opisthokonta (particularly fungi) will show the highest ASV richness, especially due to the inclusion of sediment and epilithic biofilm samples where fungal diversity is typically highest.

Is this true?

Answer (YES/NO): NO